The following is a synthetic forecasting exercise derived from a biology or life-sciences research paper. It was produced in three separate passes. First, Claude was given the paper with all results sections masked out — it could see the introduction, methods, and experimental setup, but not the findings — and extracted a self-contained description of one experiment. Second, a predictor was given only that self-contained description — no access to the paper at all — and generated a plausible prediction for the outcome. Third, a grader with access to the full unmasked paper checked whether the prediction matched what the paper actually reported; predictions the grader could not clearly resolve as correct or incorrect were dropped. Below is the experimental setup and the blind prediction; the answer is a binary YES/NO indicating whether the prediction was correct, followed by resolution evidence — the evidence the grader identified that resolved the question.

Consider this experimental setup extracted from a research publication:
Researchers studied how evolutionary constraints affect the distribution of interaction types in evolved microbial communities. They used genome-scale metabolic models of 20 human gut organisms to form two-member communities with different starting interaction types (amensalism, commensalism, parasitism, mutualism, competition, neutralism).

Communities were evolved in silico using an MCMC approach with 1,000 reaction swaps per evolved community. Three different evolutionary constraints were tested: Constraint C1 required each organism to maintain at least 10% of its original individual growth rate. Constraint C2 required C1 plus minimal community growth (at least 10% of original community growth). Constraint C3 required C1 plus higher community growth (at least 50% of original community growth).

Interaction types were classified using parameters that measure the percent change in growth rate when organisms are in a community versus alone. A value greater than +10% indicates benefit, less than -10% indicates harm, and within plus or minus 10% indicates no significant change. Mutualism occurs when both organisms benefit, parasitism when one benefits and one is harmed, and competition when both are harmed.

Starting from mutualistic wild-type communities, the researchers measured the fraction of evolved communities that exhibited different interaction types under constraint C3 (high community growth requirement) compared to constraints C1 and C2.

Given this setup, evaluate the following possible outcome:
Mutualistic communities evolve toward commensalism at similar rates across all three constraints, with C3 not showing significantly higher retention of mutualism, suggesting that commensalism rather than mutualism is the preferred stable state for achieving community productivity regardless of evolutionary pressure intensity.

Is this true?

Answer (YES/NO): NO